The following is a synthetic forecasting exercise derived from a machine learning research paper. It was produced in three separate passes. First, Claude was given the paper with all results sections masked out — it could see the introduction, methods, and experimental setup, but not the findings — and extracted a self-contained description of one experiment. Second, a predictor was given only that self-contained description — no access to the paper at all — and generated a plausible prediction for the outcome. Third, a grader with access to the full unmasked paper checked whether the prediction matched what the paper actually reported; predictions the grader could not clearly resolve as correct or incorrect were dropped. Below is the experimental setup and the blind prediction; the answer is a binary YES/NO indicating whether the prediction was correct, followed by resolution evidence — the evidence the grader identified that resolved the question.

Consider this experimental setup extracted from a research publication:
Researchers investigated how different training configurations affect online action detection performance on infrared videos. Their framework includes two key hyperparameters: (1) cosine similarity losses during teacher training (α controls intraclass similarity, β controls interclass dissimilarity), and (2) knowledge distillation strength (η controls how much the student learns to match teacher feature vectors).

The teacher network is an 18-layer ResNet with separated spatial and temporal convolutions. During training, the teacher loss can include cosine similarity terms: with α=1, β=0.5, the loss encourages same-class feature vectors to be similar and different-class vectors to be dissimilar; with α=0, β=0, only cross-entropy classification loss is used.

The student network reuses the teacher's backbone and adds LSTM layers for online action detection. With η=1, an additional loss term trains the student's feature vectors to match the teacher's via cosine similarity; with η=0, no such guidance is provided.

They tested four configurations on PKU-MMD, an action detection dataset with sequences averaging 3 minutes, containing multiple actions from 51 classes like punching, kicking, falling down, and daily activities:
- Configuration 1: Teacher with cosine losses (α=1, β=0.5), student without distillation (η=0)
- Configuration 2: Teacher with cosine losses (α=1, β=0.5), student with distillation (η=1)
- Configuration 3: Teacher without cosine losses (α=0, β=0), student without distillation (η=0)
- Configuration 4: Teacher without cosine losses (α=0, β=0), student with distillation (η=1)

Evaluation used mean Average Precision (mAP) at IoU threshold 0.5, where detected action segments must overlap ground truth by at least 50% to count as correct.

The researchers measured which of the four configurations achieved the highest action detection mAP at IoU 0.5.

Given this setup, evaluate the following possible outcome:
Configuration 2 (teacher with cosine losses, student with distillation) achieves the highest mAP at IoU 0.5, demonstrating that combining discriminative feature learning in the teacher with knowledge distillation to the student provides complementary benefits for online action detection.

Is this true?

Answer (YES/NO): NO